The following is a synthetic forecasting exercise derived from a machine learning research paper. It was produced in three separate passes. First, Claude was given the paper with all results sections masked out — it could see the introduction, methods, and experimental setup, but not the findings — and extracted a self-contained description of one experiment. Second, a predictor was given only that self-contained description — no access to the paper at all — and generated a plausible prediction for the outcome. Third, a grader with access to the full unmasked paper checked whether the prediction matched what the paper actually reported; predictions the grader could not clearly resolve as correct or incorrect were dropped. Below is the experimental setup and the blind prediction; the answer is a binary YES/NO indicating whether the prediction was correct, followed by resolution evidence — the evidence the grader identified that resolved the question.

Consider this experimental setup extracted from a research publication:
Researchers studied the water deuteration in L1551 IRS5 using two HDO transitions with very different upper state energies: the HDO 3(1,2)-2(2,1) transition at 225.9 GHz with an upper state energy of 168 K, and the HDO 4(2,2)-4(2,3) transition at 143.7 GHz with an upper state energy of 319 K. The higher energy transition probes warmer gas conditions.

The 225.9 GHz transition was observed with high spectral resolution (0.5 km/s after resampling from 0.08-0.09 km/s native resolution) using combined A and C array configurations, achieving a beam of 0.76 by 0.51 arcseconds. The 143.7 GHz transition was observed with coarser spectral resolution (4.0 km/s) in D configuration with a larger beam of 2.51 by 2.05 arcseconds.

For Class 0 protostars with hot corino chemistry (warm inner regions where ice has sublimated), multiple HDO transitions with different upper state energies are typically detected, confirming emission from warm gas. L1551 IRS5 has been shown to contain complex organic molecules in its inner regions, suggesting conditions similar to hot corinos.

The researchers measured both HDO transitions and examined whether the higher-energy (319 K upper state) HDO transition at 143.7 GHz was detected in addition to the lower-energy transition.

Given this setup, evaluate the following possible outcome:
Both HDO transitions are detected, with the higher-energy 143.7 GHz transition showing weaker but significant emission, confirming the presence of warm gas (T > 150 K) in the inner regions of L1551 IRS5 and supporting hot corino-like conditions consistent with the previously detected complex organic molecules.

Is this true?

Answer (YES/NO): YES